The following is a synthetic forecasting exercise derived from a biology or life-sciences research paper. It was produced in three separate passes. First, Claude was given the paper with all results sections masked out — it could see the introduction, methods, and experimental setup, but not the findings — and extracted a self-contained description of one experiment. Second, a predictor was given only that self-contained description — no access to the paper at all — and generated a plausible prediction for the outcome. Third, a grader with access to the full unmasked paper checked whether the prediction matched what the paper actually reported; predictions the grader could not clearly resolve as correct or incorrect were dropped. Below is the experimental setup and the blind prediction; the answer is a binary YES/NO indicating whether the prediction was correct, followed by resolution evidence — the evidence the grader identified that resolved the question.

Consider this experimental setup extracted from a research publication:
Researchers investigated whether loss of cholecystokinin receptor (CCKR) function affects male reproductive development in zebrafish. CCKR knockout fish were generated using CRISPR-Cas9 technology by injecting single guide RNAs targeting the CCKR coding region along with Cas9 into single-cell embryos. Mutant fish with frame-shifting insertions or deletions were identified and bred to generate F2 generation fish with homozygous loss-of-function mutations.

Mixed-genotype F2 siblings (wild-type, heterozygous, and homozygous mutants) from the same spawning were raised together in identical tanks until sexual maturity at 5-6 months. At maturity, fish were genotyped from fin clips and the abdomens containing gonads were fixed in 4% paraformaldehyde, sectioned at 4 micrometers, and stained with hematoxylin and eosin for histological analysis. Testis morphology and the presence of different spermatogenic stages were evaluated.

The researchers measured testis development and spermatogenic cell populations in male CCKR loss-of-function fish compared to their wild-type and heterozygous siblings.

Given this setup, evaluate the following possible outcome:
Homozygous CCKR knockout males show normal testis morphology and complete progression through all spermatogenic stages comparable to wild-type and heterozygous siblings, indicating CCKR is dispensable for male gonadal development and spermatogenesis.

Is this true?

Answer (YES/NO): NO